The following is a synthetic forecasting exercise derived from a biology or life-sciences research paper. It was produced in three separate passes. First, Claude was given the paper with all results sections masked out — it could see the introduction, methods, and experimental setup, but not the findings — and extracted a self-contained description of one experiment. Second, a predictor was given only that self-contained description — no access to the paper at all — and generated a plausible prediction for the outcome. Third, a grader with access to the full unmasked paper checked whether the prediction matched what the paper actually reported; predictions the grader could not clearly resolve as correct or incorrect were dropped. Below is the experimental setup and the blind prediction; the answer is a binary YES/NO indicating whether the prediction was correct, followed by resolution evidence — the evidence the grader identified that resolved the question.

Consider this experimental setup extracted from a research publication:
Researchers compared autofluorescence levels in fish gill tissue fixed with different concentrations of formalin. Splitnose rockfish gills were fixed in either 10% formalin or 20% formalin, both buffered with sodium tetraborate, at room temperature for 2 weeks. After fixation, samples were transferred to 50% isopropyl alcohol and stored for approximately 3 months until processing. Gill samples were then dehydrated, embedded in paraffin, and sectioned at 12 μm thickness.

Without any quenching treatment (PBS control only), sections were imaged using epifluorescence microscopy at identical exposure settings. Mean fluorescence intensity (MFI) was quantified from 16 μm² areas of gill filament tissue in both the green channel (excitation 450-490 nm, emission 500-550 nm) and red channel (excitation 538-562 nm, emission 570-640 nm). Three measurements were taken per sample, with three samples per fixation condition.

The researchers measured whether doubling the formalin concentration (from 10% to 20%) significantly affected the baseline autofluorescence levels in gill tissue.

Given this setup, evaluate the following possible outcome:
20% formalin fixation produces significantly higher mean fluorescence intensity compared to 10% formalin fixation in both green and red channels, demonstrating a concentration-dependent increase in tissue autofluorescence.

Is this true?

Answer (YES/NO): NO